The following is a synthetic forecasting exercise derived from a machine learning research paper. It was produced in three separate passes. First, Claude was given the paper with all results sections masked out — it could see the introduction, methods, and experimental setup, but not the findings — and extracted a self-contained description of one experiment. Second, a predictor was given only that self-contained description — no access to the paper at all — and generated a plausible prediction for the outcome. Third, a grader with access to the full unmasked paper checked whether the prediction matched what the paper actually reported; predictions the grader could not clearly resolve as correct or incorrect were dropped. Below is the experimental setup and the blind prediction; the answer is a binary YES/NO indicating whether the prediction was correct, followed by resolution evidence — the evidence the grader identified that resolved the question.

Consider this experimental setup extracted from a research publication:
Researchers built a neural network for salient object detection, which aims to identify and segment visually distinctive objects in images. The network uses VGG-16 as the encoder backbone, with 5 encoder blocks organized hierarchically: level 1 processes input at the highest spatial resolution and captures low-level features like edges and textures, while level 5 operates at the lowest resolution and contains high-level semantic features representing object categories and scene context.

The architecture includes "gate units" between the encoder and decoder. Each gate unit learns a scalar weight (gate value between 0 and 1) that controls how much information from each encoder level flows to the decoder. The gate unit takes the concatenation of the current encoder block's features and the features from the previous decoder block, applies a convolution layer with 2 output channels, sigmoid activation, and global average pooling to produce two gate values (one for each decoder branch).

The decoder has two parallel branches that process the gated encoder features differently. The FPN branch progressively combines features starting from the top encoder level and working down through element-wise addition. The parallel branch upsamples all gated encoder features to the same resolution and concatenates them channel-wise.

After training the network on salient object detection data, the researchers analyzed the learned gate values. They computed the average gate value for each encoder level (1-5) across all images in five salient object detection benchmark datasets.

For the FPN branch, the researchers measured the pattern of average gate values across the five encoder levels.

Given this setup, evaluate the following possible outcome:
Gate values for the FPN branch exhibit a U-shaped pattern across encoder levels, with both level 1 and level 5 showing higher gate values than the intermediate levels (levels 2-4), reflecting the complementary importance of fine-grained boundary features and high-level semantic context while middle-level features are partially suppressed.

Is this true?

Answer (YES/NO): NO